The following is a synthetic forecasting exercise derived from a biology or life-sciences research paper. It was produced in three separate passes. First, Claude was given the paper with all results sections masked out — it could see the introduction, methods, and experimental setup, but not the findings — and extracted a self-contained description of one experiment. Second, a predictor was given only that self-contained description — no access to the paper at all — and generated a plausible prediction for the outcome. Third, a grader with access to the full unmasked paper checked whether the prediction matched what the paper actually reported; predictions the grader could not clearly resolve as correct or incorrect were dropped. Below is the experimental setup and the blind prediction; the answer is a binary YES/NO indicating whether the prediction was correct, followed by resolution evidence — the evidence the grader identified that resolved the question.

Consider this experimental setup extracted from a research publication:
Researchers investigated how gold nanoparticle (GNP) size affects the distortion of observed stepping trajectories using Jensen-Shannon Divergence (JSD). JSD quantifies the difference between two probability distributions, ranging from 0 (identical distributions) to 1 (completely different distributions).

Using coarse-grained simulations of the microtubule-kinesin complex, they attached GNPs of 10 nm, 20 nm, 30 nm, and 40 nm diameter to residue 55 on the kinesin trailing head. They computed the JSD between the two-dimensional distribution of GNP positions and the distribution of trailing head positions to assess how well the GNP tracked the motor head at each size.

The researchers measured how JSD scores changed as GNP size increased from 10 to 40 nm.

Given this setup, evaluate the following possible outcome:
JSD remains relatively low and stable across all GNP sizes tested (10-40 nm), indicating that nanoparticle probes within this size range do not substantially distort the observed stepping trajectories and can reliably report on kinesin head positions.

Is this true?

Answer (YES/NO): NO